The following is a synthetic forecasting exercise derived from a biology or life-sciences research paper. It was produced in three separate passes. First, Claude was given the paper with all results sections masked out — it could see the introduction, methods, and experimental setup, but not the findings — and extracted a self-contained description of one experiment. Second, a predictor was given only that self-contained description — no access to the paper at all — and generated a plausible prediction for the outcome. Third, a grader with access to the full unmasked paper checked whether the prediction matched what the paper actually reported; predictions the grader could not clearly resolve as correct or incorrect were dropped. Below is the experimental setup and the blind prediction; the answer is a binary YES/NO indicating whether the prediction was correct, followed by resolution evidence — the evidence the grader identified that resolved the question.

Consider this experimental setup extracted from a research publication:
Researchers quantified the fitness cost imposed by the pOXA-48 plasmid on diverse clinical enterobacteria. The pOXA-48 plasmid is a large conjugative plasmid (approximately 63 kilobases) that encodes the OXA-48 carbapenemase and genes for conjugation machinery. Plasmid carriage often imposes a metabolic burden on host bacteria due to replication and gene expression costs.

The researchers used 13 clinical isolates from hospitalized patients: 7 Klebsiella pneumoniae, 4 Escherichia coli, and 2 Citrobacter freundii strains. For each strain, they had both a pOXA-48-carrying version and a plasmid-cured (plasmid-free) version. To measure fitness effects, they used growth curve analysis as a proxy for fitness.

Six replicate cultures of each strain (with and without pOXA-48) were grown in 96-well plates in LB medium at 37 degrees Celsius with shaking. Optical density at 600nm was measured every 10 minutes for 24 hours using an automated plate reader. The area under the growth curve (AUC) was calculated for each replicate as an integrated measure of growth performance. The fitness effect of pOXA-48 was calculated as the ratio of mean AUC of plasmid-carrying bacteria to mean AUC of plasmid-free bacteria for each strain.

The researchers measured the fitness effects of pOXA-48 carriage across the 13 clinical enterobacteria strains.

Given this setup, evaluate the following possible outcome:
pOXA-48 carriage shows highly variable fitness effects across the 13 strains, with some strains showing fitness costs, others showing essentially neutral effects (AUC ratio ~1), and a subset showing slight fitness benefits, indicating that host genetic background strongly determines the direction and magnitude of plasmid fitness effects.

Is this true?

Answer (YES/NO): NO